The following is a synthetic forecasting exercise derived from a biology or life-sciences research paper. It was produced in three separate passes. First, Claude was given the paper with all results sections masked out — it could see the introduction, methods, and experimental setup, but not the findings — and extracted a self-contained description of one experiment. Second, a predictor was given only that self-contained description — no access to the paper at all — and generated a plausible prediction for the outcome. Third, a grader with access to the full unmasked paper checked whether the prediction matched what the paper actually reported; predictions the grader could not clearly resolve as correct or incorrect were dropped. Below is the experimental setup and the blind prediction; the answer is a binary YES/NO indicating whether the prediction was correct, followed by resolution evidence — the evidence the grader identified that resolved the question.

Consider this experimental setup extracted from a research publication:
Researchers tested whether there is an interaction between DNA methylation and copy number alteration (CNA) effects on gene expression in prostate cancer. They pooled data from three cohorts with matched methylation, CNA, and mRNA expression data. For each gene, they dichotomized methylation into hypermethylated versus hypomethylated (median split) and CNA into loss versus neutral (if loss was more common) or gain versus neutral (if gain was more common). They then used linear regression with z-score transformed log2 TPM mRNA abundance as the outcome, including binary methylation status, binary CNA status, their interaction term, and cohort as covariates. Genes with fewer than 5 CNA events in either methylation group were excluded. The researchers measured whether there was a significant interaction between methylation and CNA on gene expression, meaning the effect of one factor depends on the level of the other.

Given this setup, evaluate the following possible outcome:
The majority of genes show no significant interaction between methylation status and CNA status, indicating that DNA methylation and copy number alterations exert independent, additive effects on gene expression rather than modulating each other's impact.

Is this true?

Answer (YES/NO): NO